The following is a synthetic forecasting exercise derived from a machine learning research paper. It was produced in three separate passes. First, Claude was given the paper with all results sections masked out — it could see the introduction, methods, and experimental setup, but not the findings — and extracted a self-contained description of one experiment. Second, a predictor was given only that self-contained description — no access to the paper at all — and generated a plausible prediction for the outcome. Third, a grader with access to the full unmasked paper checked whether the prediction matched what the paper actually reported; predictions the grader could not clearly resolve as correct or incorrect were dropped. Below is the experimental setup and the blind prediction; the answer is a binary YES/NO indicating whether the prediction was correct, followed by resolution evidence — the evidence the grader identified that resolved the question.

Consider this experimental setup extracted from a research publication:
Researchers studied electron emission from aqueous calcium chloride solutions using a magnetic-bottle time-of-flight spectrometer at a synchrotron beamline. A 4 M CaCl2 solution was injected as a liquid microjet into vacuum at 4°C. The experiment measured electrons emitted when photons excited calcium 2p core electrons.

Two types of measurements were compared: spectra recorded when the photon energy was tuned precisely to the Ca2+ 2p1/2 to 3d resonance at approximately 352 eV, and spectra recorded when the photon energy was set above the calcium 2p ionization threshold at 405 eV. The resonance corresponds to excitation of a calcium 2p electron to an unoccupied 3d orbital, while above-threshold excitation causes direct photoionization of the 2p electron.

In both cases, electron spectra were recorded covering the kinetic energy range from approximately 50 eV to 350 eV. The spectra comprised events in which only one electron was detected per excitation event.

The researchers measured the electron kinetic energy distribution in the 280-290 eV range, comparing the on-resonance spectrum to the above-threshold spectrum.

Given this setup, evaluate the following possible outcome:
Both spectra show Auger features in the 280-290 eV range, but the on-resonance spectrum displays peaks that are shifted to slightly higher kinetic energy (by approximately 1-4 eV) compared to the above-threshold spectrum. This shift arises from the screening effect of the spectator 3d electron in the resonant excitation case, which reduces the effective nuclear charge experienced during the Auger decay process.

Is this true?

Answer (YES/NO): YES